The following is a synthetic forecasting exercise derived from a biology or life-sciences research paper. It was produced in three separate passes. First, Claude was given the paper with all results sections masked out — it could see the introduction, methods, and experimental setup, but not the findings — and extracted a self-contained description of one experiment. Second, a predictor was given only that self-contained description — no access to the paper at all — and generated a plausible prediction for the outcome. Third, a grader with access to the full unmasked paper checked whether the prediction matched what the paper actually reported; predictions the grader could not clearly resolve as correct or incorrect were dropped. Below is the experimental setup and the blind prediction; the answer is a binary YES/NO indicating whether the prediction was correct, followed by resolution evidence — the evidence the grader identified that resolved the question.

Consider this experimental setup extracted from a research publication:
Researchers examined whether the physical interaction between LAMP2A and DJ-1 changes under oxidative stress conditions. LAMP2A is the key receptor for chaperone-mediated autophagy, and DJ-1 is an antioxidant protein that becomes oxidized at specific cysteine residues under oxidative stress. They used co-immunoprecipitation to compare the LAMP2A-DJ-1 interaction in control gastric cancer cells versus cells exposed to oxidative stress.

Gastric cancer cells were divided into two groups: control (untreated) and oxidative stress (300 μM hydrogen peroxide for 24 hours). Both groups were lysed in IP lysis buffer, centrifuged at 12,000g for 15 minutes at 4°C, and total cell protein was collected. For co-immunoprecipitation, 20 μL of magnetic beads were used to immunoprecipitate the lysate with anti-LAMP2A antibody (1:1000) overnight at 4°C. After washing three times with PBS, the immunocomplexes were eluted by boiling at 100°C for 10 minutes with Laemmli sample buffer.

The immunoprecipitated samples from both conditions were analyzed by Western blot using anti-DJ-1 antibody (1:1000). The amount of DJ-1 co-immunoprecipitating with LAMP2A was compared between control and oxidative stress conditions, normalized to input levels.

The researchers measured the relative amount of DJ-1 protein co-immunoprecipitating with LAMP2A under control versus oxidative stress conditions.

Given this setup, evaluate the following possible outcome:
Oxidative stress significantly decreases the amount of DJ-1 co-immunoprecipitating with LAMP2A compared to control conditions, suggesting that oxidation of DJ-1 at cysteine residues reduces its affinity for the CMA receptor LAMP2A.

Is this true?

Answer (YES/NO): NO